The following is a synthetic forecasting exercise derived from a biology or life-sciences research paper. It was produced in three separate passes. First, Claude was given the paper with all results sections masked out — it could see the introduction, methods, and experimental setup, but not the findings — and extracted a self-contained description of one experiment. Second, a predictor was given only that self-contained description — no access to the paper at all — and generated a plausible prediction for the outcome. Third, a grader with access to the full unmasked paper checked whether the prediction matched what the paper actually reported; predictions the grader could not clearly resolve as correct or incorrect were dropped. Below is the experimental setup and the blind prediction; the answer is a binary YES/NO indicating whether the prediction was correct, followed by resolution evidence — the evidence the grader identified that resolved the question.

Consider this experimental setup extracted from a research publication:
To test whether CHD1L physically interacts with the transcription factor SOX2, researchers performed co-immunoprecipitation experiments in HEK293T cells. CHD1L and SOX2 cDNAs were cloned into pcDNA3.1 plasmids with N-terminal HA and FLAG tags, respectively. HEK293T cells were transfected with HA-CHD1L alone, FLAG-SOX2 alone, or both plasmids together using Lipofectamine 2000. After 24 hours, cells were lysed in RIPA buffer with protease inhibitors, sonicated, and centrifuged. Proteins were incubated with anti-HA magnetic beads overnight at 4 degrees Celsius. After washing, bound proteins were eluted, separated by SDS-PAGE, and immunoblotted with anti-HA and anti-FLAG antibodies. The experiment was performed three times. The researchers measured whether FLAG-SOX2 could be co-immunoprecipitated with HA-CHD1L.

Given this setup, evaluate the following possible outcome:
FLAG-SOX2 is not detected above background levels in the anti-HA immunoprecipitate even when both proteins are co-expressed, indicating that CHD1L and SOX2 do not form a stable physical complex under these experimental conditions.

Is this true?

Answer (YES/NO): NO